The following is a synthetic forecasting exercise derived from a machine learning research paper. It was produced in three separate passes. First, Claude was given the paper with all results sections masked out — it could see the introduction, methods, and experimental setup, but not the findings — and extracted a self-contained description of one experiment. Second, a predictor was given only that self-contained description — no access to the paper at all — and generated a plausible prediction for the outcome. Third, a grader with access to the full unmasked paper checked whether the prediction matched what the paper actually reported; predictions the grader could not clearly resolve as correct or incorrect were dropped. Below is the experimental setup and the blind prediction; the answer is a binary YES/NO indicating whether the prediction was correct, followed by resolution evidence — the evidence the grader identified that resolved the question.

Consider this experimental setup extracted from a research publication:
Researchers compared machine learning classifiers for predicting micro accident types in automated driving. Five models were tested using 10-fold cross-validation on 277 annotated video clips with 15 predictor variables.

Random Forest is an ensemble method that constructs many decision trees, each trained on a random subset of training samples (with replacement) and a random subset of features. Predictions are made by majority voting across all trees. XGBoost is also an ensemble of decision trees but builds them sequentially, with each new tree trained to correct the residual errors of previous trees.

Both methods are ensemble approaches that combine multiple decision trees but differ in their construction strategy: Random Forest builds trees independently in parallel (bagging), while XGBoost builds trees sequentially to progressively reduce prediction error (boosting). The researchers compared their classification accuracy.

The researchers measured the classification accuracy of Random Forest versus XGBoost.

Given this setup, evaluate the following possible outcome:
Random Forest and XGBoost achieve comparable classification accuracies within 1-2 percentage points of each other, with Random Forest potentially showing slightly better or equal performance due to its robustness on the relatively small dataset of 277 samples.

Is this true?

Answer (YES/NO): NO